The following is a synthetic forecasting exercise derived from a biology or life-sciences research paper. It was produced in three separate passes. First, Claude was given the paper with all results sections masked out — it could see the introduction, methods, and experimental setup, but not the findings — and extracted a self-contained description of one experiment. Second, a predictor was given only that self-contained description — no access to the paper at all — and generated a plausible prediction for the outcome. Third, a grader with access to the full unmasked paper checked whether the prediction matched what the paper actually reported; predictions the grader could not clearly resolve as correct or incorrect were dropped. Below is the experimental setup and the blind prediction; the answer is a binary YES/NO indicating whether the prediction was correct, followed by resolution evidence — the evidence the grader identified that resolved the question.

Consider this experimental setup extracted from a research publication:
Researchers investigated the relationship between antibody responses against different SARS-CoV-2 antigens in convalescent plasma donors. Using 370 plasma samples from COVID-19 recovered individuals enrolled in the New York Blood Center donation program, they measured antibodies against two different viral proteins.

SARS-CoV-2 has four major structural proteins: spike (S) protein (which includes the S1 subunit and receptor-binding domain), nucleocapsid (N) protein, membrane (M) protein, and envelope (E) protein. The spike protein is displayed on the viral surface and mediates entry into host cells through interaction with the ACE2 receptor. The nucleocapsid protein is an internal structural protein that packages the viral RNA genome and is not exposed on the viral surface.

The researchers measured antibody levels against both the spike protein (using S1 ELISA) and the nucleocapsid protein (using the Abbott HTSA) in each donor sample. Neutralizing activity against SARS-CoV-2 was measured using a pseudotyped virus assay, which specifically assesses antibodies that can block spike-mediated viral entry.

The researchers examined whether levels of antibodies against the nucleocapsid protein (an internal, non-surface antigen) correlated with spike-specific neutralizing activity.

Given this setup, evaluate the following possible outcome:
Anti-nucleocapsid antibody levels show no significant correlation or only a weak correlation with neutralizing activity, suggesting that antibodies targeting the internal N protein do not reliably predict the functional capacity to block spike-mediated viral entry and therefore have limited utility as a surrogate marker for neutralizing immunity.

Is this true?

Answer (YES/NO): NO